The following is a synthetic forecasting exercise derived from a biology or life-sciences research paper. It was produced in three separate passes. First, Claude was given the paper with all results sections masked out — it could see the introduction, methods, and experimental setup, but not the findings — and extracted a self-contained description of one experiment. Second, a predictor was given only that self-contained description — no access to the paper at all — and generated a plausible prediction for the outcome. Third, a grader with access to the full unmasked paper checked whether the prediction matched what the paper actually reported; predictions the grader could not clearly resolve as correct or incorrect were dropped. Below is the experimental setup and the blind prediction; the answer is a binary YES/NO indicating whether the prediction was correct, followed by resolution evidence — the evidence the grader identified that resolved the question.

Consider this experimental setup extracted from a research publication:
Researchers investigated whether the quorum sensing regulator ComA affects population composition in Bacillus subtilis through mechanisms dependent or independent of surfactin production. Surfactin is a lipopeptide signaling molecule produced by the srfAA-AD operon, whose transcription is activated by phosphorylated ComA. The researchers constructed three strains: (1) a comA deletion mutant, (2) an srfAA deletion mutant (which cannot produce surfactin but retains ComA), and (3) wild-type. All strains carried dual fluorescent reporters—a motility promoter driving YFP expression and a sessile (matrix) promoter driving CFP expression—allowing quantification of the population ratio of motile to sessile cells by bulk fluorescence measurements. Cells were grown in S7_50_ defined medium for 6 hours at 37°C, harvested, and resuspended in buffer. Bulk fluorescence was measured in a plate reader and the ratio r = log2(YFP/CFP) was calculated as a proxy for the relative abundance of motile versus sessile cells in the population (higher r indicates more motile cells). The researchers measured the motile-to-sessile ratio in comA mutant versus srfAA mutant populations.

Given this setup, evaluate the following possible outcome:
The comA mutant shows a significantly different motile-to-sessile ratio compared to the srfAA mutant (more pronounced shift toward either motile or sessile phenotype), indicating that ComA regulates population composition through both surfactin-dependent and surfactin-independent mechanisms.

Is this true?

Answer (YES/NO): NO